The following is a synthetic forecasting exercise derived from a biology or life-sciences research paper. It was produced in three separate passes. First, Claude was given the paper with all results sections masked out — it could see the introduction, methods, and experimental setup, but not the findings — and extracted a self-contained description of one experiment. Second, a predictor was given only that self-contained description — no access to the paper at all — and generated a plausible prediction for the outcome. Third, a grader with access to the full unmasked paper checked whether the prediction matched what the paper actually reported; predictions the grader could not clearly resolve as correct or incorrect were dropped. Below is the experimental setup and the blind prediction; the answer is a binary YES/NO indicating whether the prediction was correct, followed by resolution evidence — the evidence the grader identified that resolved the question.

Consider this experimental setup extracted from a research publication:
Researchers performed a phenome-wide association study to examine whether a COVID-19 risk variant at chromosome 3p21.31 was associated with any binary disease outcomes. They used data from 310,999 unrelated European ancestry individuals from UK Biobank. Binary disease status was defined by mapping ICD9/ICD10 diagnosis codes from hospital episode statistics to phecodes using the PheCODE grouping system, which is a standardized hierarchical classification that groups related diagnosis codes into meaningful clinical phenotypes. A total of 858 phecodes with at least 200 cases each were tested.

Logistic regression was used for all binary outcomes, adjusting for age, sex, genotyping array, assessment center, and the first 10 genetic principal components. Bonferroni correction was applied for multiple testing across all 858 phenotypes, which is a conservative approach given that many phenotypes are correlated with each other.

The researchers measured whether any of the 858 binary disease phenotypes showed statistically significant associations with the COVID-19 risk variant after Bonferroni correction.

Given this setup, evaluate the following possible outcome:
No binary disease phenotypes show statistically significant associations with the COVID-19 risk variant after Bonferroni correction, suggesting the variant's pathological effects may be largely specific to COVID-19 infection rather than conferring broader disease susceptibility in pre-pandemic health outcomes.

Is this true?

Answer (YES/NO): YES